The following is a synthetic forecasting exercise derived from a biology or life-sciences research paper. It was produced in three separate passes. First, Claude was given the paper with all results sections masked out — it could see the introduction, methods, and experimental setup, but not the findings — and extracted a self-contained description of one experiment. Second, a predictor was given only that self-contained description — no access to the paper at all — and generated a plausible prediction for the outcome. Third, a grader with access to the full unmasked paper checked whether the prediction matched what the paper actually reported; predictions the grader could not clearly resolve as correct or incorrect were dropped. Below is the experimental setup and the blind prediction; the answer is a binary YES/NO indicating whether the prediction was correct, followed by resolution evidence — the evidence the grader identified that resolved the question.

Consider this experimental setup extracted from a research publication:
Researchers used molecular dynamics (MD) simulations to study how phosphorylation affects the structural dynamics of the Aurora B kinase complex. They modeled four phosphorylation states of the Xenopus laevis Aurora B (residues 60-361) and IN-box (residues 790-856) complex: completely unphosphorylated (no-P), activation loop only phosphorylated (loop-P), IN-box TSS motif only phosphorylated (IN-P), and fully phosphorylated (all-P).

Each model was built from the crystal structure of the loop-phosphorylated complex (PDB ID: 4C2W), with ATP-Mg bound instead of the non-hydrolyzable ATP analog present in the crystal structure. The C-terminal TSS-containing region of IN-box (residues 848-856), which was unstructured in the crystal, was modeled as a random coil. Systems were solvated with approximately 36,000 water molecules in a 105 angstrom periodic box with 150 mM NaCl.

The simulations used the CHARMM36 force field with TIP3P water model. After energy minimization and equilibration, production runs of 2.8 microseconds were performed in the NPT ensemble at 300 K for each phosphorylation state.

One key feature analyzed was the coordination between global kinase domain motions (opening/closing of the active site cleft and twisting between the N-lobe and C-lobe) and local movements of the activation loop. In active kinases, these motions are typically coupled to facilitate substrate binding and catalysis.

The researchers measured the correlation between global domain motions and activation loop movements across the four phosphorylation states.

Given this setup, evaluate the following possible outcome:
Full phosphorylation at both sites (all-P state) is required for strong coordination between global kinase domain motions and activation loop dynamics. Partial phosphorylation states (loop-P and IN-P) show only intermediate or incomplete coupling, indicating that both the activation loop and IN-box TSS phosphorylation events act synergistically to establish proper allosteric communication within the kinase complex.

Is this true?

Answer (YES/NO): YES